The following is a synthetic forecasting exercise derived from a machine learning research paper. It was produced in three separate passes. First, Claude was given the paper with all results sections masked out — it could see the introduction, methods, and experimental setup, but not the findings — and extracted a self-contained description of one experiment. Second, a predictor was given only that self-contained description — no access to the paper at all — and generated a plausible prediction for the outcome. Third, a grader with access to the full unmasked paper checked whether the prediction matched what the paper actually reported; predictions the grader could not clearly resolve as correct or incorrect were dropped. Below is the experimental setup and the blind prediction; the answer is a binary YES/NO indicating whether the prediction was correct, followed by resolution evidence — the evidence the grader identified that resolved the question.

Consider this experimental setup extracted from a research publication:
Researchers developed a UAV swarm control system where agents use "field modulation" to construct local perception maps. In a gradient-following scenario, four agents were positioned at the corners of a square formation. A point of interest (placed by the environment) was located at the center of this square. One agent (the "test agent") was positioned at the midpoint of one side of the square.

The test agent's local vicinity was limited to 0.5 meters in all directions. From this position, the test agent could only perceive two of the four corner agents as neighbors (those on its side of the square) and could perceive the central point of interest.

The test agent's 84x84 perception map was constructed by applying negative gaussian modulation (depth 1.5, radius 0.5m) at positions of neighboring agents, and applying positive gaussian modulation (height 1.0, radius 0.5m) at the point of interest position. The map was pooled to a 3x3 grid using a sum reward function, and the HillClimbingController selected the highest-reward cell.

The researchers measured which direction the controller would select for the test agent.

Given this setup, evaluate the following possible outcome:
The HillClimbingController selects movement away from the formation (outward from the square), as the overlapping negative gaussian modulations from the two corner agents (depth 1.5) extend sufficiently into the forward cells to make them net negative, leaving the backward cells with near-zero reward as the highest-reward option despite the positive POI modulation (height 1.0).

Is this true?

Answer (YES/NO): NO